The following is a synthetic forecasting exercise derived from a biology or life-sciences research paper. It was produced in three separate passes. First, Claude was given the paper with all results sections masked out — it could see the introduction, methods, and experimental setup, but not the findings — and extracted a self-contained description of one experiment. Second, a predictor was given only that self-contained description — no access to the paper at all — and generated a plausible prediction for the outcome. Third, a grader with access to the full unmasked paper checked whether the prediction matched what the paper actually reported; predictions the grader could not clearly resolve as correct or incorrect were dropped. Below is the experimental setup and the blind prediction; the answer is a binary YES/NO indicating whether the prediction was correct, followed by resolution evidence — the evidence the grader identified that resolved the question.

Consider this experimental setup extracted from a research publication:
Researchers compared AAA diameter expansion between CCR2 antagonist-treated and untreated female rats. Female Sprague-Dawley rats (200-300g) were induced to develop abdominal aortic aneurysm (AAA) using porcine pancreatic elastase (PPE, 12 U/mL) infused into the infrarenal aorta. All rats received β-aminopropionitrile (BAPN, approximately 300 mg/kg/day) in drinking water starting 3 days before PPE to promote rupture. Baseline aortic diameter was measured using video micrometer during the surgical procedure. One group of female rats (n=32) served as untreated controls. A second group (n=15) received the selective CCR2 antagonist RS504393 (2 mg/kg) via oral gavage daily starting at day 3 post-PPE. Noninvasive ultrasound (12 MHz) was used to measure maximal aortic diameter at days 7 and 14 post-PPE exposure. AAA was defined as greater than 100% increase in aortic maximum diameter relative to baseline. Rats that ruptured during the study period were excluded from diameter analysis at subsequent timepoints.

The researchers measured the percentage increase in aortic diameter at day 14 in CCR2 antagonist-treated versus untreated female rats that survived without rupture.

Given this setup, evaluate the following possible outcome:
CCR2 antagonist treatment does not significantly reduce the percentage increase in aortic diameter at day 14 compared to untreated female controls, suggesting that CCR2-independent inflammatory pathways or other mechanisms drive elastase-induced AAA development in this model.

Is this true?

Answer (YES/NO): NO